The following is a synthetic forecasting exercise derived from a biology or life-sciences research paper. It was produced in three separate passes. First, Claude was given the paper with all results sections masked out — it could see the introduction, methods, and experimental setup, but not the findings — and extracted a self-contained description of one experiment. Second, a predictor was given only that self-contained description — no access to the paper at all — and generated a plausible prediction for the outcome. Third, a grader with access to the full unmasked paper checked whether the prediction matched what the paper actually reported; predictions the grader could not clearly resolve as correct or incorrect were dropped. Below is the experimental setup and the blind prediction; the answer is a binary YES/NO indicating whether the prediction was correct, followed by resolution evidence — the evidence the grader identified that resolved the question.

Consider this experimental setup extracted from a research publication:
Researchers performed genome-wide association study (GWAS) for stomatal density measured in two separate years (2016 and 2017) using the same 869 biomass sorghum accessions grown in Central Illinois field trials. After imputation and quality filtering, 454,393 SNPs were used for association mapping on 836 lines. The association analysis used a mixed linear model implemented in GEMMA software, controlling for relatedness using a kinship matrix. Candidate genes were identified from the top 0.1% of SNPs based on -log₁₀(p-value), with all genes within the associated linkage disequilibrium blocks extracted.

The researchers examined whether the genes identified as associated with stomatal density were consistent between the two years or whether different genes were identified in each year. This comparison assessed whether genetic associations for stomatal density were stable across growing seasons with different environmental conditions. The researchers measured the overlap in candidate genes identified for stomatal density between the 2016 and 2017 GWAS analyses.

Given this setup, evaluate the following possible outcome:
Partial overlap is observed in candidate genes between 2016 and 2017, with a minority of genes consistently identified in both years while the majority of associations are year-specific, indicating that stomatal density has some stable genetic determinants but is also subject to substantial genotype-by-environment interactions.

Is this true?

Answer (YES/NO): YES